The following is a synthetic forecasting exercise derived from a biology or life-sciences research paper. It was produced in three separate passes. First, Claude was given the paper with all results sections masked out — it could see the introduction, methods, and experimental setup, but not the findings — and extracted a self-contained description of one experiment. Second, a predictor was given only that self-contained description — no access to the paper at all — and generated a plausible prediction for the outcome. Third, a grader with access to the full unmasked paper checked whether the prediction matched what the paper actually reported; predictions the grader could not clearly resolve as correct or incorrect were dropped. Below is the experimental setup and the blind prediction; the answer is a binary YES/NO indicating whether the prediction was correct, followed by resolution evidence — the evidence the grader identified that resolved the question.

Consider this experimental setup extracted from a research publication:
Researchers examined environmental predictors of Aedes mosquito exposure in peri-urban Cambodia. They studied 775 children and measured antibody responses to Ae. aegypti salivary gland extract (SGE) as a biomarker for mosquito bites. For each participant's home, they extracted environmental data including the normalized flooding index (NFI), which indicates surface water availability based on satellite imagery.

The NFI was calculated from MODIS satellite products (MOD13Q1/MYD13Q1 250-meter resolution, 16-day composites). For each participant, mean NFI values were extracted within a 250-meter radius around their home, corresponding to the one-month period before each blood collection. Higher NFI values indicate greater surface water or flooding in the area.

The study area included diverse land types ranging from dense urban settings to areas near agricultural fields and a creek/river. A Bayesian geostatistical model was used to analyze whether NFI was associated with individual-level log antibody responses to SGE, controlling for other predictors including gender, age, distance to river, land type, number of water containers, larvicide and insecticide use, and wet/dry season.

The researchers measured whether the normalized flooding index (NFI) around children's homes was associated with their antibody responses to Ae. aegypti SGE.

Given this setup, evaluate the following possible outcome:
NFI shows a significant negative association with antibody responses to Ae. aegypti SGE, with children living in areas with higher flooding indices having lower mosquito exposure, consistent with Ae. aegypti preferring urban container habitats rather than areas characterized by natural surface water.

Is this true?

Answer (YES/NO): NO